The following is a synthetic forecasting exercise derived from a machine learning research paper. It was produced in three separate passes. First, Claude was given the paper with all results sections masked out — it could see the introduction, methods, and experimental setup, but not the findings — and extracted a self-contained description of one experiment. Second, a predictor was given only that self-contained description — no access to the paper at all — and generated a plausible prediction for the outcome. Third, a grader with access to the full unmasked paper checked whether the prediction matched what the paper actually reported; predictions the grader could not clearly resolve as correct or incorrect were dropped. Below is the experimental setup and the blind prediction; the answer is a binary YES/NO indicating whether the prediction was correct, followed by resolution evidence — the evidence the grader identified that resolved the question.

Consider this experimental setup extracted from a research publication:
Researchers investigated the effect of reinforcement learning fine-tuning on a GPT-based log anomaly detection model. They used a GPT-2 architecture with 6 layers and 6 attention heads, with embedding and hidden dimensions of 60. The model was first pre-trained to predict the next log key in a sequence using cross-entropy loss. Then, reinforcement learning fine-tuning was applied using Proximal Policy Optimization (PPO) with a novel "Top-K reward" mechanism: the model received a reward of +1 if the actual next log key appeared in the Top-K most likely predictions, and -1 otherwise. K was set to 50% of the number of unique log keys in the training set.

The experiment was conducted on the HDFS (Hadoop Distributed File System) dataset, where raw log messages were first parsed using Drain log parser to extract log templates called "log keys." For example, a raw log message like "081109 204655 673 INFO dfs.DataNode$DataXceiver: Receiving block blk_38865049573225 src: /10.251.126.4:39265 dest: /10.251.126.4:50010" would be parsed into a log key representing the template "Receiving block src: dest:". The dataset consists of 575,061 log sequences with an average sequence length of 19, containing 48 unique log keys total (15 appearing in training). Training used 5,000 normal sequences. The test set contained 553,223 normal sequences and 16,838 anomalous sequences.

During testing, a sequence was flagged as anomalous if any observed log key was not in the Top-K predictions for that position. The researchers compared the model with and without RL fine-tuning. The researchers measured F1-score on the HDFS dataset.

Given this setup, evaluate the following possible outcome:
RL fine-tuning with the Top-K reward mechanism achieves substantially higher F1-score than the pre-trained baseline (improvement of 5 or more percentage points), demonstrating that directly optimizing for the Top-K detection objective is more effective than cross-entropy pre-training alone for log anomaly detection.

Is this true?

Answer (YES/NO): NO